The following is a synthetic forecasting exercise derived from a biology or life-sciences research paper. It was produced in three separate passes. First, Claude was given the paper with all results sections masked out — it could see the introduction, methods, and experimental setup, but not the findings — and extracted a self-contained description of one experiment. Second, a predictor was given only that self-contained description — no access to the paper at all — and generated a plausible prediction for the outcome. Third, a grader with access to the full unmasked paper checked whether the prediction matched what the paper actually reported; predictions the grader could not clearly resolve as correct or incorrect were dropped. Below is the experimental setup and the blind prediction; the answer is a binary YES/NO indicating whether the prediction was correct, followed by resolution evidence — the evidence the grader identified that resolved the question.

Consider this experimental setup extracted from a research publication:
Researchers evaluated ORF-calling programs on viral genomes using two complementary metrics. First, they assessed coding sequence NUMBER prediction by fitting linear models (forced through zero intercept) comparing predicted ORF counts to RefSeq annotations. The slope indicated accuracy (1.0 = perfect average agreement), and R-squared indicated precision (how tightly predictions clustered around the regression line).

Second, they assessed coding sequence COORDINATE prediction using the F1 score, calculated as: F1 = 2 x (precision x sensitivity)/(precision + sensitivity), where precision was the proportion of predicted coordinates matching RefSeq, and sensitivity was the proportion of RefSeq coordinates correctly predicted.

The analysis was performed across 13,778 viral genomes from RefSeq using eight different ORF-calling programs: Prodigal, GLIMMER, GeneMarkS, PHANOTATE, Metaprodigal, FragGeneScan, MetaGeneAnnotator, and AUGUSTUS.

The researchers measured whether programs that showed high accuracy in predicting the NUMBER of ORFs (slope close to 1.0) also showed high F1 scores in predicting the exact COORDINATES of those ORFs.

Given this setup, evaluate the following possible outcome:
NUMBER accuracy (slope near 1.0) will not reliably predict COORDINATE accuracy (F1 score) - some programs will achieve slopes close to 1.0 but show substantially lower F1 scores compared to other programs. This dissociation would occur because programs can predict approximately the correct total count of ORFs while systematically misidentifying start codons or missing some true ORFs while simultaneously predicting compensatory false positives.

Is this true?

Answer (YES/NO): YES